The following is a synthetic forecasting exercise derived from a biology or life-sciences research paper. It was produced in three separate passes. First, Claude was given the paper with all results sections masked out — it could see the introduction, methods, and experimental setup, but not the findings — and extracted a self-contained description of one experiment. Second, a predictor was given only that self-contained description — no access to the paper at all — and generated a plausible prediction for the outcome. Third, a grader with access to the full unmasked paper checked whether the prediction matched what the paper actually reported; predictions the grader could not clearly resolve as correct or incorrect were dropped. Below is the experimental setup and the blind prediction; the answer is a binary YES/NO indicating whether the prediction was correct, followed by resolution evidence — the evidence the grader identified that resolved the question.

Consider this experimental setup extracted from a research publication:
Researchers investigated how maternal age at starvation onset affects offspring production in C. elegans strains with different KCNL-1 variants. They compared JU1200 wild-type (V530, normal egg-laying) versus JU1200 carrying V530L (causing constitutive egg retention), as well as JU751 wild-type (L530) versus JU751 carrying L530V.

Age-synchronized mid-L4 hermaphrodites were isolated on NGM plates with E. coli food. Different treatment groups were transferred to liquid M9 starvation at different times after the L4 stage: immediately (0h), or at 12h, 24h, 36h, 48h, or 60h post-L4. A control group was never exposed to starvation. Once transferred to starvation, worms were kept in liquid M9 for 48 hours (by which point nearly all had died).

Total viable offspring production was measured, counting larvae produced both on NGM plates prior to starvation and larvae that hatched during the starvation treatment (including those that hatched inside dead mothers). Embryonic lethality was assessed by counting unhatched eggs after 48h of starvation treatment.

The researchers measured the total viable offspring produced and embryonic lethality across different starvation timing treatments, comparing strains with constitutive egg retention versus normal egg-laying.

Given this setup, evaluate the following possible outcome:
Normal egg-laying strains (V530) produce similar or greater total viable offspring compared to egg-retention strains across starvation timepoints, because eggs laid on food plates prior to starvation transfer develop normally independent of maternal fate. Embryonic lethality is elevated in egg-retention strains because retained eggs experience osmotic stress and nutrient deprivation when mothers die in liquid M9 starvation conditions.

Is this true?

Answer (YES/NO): NO